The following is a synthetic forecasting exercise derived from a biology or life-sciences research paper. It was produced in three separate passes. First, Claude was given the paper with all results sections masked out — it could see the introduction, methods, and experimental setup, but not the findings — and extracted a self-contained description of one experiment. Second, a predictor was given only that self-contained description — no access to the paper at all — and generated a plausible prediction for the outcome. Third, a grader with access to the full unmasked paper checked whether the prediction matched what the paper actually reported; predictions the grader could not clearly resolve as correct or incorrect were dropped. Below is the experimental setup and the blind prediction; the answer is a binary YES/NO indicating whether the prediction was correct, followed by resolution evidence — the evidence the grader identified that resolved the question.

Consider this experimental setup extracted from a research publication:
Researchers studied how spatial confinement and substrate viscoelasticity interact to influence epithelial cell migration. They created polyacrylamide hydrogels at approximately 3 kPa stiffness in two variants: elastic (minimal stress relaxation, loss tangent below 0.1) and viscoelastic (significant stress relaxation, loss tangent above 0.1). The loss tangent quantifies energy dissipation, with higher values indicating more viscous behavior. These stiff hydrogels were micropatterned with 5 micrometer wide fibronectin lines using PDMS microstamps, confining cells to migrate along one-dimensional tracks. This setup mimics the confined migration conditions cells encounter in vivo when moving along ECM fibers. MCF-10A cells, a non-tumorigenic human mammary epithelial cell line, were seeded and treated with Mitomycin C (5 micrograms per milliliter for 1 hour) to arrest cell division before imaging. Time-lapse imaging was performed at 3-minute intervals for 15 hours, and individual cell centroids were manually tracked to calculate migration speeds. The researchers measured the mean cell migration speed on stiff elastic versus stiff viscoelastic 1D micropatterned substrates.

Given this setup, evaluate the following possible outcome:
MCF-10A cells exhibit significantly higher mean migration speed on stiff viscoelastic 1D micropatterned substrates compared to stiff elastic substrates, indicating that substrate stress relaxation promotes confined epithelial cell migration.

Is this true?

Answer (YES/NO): NO